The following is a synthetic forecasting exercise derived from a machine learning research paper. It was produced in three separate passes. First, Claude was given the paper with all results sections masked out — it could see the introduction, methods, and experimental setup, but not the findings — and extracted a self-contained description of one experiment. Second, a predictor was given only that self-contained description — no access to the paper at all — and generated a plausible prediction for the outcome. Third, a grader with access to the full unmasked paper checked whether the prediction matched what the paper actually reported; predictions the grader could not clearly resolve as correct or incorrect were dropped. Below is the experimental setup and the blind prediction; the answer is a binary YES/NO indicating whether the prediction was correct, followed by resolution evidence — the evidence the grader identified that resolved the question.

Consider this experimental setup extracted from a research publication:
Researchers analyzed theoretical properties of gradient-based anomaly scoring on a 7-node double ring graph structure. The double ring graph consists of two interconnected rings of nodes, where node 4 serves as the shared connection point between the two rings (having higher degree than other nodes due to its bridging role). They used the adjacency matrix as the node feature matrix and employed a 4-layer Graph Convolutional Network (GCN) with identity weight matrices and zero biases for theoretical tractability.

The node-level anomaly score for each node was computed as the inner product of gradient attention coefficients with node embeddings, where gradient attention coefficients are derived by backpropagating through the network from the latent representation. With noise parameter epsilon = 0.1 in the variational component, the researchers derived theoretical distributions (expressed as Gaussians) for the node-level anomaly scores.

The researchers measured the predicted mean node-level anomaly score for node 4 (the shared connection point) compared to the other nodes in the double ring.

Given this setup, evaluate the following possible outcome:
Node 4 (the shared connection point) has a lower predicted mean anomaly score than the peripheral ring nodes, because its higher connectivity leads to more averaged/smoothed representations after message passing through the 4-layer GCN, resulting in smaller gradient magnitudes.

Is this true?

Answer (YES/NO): NO